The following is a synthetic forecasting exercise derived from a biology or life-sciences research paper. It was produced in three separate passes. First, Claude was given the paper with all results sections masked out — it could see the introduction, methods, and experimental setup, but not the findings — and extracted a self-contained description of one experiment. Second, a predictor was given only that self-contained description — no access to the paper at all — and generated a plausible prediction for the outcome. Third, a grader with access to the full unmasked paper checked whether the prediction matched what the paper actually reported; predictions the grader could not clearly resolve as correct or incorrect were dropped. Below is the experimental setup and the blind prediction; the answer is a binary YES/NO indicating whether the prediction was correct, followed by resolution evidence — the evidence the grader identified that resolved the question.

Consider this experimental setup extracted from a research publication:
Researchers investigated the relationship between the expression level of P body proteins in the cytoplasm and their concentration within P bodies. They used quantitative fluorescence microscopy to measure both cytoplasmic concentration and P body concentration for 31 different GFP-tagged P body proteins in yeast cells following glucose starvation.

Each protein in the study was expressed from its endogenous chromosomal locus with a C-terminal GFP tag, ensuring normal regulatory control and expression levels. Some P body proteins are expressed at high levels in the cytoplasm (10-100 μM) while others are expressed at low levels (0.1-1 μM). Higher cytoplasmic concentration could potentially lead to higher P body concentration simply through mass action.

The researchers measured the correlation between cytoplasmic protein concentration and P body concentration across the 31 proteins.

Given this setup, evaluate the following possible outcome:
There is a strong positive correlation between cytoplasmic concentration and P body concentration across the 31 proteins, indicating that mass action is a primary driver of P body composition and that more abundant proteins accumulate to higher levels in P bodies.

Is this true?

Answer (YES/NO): NO